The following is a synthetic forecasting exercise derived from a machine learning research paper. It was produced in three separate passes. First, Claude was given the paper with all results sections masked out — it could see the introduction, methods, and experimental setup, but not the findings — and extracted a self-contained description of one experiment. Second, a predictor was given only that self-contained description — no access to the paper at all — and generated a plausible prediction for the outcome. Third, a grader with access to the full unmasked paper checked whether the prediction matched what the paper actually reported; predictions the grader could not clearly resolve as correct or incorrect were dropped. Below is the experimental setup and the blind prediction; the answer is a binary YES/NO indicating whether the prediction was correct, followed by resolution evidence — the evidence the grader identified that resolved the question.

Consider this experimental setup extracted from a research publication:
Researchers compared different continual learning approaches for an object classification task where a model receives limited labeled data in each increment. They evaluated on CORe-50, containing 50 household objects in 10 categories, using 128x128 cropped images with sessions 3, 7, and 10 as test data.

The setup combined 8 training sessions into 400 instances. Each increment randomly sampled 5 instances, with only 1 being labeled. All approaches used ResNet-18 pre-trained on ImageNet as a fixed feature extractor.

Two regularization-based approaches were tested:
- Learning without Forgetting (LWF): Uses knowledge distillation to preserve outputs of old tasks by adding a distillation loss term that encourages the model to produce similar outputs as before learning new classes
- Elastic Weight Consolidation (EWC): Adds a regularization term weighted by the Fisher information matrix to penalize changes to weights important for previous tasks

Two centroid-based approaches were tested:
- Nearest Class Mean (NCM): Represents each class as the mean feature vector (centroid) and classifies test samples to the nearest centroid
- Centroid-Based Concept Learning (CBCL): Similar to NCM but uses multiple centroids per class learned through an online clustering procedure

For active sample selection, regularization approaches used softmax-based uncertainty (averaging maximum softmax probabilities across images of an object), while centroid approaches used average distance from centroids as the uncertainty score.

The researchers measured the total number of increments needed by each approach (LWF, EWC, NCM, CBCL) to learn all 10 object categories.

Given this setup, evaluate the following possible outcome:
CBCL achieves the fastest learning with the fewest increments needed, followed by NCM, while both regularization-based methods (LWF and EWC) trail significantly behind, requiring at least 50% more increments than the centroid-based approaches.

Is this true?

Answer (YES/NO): NO